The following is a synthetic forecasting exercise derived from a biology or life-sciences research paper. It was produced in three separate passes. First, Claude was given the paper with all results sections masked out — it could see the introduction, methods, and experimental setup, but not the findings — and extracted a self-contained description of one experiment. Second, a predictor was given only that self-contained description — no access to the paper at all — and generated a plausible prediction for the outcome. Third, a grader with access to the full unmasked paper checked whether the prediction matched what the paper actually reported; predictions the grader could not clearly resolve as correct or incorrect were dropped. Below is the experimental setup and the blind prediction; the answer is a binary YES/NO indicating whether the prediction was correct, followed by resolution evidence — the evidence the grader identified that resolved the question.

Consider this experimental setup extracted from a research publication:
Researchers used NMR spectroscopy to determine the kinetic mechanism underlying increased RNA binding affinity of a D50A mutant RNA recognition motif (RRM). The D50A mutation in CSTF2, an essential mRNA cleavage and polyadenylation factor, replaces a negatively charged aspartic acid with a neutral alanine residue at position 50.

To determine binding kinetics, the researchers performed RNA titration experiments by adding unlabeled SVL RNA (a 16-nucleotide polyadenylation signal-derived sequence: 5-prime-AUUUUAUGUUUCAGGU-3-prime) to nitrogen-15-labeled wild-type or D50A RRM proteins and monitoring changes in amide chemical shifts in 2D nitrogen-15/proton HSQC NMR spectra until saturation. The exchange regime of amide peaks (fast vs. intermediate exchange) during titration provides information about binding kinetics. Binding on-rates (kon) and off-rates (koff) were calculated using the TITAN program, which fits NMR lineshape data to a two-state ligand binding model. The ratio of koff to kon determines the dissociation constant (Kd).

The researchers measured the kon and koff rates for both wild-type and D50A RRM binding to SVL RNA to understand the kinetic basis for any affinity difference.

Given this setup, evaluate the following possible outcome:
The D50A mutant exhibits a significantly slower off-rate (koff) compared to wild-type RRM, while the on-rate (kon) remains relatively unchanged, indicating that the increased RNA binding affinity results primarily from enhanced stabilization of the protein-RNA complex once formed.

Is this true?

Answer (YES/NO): NO